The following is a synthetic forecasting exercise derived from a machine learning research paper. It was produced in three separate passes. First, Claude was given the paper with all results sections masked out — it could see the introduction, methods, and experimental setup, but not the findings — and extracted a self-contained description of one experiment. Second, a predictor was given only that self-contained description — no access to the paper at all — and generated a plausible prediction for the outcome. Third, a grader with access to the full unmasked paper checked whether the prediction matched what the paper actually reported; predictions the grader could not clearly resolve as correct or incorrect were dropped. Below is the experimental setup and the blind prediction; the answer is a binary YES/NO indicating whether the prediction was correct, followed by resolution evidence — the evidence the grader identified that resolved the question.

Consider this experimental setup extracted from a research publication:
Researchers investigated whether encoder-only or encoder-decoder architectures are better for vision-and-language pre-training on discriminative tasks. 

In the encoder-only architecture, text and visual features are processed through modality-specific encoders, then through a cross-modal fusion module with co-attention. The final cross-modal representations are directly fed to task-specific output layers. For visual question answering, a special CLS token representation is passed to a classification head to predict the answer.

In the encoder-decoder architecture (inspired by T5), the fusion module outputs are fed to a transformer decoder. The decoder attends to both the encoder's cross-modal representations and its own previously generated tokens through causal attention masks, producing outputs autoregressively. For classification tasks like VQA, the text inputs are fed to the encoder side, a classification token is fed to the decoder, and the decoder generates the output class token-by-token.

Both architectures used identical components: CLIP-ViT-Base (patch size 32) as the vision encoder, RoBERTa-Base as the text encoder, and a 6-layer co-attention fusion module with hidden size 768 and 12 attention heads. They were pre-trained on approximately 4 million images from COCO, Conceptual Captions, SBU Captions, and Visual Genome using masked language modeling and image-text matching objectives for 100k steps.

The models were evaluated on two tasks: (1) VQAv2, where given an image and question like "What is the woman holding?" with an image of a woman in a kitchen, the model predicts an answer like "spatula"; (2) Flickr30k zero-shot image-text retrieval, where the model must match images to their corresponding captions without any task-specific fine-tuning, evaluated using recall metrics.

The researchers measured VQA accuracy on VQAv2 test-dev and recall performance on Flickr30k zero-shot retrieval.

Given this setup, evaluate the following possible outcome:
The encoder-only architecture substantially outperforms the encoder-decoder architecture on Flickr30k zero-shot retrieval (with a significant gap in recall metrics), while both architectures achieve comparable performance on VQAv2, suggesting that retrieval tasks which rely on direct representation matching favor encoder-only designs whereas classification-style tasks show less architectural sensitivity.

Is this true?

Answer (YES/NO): NO